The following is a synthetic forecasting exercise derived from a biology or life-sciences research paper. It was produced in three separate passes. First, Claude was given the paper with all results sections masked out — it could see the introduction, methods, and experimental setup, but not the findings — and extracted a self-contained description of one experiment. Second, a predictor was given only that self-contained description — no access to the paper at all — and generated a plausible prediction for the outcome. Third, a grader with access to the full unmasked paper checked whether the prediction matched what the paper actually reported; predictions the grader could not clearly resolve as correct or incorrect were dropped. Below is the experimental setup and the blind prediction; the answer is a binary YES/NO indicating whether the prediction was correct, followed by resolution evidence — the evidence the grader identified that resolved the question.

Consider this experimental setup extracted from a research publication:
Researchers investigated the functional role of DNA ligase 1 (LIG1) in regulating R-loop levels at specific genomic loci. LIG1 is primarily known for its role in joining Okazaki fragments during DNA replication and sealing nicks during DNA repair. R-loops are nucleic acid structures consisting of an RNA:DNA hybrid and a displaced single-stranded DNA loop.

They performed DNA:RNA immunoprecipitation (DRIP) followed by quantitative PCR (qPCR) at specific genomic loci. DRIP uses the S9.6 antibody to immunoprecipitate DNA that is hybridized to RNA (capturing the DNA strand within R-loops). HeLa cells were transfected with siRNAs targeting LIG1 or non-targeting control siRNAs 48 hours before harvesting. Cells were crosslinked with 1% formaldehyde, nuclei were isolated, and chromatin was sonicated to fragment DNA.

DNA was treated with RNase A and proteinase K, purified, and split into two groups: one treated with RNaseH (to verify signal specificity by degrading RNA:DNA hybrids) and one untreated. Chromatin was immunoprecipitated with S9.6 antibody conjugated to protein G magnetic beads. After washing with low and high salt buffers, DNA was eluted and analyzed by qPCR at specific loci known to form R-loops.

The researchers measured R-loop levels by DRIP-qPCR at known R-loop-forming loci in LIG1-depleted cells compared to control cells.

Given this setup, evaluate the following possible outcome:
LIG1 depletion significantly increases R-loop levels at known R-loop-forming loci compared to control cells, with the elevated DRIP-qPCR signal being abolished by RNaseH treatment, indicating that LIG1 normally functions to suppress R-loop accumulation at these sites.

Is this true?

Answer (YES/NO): NO